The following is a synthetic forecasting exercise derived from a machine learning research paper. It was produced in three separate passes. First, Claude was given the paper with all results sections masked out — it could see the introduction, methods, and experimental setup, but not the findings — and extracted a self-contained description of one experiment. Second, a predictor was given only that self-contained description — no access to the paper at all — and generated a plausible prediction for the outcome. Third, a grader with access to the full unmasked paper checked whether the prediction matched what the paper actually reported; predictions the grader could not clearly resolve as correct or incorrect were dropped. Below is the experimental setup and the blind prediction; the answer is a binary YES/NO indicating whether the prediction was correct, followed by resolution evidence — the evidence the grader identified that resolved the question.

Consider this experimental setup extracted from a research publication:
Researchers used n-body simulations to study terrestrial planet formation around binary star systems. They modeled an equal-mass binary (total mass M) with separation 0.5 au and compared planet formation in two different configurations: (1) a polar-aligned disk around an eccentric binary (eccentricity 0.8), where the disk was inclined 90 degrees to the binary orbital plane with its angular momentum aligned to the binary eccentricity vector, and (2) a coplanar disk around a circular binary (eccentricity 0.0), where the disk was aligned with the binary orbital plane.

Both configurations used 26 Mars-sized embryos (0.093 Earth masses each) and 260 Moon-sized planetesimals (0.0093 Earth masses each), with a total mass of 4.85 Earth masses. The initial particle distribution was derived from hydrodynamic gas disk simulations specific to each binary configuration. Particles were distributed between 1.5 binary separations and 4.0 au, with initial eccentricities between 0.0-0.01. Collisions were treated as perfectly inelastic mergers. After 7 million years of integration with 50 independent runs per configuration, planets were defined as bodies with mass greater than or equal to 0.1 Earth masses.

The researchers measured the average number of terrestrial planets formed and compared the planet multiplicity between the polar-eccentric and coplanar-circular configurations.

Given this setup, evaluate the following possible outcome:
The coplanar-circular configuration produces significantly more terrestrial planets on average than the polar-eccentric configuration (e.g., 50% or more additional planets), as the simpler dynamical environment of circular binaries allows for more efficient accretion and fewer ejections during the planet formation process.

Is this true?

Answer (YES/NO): NO